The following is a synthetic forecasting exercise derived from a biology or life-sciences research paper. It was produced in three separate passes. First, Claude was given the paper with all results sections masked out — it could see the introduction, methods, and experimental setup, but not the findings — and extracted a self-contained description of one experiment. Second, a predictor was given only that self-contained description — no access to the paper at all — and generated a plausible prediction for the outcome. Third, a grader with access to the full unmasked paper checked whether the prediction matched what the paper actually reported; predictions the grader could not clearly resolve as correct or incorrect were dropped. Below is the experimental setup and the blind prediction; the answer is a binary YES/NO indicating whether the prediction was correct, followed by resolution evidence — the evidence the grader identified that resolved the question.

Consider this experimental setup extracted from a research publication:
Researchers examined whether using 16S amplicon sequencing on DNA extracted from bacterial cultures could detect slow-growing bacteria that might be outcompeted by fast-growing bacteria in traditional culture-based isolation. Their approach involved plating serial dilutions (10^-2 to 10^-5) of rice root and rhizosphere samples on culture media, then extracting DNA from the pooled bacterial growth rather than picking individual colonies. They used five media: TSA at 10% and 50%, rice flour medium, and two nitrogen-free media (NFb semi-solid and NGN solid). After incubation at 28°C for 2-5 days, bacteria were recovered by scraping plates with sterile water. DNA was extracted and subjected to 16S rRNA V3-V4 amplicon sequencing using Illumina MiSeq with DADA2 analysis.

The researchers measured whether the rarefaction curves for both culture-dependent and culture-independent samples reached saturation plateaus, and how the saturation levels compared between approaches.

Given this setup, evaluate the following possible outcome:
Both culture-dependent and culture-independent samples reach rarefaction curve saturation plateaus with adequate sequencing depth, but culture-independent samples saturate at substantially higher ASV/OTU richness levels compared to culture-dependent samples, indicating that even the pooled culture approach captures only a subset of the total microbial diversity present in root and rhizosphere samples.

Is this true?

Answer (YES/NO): YES